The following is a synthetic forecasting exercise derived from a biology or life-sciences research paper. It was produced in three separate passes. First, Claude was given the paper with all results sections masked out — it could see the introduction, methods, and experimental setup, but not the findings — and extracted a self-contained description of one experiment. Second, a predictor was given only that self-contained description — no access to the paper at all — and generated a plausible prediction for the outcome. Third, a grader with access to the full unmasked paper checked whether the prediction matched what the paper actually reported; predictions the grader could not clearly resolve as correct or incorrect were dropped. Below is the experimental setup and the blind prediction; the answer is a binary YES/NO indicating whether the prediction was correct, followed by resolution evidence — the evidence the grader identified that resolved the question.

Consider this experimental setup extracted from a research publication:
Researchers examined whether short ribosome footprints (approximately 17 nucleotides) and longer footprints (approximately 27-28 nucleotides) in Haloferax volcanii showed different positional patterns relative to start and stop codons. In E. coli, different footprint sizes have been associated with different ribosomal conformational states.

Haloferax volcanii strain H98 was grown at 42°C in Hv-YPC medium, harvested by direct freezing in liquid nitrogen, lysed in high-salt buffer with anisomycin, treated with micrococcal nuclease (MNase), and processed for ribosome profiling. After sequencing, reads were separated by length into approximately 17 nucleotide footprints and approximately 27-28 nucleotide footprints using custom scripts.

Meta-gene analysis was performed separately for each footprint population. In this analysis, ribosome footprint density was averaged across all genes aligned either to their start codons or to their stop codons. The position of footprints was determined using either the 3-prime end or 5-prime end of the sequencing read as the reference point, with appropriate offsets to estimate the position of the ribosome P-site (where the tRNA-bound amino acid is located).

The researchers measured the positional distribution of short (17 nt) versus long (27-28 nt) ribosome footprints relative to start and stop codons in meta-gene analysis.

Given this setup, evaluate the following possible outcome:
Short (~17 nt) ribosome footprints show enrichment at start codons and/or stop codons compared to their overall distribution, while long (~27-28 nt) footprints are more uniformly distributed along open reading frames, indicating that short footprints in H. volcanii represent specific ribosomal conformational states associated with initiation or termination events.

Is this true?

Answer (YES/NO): NO